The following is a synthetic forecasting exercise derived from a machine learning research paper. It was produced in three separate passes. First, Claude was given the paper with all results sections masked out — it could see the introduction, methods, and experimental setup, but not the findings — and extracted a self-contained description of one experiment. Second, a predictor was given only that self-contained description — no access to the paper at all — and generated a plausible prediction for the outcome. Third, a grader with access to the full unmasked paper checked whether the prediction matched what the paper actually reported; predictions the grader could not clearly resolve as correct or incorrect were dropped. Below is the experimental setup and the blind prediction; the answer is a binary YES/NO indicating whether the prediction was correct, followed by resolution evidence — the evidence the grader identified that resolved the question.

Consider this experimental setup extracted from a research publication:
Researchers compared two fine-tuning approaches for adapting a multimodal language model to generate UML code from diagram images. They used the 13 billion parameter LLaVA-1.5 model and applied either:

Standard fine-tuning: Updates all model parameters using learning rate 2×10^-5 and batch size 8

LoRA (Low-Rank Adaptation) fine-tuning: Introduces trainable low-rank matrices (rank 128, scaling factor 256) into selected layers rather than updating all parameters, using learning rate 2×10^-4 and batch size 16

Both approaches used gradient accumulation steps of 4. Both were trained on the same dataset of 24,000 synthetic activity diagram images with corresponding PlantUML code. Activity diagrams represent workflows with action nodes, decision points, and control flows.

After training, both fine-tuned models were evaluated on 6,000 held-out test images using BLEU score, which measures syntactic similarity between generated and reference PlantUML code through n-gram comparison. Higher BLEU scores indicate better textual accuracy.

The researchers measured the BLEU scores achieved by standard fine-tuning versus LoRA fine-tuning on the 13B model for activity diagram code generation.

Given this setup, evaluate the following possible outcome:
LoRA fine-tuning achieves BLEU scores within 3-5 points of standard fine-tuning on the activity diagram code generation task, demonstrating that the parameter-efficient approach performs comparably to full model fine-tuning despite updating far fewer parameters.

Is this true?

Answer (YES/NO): YES